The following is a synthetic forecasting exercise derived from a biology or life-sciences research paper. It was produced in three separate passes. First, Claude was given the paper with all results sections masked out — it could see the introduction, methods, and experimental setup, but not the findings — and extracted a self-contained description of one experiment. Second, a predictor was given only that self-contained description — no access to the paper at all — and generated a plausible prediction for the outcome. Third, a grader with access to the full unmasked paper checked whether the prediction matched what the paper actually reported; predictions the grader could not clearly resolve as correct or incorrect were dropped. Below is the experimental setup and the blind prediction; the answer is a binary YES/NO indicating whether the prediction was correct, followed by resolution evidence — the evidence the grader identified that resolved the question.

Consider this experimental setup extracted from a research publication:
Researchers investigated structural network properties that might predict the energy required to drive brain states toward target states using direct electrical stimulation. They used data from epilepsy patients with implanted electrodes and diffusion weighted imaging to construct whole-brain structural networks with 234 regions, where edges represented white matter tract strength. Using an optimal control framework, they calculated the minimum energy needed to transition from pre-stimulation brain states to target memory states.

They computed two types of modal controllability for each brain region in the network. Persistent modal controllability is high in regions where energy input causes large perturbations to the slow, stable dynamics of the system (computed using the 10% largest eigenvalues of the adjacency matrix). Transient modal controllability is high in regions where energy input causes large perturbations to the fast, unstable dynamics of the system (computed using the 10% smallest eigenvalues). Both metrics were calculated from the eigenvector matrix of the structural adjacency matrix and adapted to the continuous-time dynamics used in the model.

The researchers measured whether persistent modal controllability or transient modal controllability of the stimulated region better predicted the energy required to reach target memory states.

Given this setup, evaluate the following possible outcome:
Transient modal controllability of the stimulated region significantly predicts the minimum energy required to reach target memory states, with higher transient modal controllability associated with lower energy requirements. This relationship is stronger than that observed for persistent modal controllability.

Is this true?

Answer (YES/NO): NO